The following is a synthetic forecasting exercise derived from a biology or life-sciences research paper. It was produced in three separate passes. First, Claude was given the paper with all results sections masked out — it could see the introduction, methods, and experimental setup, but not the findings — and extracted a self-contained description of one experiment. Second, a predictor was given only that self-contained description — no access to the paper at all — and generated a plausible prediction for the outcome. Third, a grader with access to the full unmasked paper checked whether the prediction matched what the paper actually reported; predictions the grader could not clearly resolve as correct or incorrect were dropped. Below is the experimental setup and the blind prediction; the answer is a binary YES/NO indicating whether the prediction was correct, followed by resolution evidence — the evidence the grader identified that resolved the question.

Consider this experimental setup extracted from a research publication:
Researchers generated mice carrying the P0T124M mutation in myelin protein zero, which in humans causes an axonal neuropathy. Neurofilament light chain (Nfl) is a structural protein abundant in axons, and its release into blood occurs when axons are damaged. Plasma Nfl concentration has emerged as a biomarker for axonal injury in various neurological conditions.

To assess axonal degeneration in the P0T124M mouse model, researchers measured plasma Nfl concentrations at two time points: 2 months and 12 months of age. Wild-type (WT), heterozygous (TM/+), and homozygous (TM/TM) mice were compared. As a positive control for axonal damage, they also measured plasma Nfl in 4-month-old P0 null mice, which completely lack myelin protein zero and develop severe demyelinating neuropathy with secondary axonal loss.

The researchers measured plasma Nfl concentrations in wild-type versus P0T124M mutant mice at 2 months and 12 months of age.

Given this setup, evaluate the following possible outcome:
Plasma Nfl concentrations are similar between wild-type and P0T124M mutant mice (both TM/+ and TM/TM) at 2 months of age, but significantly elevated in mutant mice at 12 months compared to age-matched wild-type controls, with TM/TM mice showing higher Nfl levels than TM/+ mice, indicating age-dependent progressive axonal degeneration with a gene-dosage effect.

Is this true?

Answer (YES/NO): NO